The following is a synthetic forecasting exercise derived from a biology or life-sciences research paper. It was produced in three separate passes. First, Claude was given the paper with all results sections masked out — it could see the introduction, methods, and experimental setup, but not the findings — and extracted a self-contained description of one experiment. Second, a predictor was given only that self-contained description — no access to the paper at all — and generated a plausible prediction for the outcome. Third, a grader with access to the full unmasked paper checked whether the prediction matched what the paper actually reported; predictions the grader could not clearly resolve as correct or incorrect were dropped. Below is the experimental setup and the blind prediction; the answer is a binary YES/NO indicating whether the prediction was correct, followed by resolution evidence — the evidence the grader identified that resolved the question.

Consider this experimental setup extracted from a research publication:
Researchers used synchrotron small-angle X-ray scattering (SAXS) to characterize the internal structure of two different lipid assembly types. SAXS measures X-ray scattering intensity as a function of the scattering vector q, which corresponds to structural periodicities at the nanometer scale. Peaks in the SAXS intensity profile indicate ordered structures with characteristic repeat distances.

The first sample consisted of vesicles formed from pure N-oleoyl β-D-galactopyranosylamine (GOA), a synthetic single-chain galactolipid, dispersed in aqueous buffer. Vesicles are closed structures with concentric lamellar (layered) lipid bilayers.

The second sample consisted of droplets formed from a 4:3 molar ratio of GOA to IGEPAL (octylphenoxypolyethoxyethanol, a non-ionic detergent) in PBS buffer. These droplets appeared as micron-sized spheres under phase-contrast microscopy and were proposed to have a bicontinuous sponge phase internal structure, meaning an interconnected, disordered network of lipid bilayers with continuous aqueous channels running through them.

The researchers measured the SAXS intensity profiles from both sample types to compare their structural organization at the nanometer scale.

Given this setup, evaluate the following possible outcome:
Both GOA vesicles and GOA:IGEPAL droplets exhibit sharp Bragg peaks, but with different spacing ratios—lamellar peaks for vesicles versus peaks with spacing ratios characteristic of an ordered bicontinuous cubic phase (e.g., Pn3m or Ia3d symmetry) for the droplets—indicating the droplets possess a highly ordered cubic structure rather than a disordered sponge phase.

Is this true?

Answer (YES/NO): NO